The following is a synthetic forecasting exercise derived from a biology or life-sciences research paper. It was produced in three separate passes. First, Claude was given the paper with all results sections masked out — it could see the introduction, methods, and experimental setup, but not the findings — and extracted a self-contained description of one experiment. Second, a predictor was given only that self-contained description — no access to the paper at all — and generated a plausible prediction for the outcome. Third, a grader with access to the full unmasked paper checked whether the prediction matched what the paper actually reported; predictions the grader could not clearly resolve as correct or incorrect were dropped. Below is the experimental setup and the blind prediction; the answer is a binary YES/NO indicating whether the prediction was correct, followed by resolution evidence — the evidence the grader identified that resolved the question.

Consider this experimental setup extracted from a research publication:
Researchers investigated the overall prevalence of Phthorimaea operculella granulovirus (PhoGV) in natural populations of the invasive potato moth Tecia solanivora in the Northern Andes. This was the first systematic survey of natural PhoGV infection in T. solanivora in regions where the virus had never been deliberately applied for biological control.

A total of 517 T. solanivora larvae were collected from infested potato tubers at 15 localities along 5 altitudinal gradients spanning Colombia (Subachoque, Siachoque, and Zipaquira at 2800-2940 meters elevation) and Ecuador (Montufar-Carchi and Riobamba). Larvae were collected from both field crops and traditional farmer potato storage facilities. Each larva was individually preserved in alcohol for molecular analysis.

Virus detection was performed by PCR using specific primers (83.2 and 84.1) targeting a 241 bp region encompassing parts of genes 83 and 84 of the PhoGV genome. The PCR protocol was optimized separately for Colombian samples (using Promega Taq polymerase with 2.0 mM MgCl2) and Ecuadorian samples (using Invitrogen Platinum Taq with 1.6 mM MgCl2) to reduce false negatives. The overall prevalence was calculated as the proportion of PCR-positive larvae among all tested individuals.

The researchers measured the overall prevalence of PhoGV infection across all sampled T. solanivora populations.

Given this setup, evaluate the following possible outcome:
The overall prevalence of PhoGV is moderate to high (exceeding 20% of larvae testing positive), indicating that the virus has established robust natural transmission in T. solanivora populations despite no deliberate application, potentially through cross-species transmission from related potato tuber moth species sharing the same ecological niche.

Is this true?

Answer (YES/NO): YES